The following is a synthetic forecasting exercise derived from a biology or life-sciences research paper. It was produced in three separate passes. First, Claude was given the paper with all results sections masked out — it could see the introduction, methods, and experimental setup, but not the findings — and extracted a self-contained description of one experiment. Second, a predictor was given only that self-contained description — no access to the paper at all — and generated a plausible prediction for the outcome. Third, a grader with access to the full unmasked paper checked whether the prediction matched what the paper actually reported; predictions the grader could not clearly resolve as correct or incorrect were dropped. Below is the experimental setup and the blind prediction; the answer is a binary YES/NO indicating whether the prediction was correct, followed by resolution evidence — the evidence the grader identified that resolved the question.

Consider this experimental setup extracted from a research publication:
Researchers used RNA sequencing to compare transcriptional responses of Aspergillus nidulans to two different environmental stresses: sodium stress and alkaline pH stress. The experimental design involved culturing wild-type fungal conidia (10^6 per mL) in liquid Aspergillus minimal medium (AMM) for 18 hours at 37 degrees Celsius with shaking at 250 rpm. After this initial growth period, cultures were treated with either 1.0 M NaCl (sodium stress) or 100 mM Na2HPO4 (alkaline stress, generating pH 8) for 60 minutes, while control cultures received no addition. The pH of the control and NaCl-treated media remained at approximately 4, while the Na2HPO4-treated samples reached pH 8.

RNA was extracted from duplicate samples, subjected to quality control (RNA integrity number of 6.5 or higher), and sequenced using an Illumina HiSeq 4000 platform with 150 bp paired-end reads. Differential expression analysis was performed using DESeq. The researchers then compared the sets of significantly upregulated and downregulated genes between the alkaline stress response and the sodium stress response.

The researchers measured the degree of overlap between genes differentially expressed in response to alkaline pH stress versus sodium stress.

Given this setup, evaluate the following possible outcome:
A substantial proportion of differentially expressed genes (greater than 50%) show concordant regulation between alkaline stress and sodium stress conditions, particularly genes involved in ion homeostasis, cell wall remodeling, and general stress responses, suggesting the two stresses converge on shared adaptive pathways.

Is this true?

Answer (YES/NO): NO